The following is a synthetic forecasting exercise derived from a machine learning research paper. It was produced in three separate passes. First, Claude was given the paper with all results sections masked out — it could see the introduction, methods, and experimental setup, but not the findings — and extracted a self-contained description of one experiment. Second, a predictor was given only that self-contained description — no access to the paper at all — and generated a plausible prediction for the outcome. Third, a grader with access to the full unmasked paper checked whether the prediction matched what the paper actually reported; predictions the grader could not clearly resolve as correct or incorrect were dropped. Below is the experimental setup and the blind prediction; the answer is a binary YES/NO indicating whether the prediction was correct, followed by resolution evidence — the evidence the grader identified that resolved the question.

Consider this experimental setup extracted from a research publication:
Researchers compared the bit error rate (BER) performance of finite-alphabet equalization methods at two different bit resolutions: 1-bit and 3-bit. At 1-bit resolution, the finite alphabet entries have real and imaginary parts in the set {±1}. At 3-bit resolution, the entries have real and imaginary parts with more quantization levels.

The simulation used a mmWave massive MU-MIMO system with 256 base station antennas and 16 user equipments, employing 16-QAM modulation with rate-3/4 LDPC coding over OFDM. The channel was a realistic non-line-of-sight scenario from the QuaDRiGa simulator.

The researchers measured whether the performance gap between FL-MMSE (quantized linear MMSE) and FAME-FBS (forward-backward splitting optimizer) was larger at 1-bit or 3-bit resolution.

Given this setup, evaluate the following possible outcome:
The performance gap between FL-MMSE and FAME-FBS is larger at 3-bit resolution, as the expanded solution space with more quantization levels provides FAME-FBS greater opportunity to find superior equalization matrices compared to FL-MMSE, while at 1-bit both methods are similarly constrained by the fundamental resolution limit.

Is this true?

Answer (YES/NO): NO